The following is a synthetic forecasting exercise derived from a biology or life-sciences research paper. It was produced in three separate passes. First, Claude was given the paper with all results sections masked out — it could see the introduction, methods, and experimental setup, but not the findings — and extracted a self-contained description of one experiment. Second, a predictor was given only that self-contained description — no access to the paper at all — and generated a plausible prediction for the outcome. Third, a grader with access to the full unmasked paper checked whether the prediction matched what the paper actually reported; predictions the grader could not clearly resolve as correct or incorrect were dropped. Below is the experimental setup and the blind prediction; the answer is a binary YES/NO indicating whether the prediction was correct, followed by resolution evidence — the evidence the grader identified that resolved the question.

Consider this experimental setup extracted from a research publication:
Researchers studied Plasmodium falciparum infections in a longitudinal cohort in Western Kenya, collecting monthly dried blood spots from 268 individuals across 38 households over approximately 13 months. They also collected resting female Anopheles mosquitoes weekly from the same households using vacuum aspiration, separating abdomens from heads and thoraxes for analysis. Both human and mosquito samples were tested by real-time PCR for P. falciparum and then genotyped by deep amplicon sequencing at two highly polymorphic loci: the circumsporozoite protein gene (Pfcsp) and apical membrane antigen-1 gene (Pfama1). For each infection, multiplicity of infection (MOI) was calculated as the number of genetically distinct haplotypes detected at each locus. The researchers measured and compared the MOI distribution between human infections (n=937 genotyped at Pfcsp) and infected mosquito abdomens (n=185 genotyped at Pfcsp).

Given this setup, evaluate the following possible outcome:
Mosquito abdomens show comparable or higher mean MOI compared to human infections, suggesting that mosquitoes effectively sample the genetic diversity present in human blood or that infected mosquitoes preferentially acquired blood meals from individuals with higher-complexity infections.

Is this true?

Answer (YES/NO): YES